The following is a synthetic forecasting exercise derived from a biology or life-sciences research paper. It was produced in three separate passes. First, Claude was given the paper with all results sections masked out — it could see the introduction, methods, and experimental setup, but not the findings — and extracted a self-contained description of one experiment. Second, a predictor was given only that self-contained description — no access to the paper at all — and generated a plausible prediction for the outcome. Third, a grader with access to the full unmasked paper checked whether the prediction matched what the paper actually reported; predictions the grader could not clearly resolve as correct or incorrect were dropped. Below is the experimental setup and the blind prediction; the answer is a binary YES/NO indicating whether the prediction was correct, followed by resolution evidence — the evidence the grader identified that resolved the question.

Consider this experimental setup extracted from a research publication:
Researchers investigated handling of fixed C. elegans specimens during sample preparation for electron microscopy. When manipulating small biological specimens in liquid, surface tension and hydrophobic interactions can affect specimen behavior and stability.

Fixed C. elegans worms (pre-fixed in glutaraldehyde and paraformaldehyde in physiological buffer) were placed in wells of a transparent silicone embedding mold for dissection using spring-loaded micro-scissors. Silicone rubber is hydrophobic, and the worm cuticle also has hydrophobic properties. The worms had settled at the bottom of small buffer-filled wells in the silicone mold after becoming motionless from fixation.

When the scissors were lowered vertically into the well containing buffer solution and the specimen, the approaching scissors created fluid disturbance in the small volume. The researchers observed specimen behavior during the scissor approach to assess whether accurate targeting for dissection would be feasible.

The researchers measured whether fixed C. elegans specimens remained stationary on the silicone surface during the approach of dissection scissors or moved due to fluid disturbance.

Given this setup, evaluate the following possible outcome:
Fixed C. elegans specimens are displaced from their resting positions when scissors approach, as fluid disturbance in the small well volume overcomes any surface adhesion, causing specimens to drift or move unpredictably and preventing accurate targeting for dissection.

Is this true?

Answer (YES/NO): NO